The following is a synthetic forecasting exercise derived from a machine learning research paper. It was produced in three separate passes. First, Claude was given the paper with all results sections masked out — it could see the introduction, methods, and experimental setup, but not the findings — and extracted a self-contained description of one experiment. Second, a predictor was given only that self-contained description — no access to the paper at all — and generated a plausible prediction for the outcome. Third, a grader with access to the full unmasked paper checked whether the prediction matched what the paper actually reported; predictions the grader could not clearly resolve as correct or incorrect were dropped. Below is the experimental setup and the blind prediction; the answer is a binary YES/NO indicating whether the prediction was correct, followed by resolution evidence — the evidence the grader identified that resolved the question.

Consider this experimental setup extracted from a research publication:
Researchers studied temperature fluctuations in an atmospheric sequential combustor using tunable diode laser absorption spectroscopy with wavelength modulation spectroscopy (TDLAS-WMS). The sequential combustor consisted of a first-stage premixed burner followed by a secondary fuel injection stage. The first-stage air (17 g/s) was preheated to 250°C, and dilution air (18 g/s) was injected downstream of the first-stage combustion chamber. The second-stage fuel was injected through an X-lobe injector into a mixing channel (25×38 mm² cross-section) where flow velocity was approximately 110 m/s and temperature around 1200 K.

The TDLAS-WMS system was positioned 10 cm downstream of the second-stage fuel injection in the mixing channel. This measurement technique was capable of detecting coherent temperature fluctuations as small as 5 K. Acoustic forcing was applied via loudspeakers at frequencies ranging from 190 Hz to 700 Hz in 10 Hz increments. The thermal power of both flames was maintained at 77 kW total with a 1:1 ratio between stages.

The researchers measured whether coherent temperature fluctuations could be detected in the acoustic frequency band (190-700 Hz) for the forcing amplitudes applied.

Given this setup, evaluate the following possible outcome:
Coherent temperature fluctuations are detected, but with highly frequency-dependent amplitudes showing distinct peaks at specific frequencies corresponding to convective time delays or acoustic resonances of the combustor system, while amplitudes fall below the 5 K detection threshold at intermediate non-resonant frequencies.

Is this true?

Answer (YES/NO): NO